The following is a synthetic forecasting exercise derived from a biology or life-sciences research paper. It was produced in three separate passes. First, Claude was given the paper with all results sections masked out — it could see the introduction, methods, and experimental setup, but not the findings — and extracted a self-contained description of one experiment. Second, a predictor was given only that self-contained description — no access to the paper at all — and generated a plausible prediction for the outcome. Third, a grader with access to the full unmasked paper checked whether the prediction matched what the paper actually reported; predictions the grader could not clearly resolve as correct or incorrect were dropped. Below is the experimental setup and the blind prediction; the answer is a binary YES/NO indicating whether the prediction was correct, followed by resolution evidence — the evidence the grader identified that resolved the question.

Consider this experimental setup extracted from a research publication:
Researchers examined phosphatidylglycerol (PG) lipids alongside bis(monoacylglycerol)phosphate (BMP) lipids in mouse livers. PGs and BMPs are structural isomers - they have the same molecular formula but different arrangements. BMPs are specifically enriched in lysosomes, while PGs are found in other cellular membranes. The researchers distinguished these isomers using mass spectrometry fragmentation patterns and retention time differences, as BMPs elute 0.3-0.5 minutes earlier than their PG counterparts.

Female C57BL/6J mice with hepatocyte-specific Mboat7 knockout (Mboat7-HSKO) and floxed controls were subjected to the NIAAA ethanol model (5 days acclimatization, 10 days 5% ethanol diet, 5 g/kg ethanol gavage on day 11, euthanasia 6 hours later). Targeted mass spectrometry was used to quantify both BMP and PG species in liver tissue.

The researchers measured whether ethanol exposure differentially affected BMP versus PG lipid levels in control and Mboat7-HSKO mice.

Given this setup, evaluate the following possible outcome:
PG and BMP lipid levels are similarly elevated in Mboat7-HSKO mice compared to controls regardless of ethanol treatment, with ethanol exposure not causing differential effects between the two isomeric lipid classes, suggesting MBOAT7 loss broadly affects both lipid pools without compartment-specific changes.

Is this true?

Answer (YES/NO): NO